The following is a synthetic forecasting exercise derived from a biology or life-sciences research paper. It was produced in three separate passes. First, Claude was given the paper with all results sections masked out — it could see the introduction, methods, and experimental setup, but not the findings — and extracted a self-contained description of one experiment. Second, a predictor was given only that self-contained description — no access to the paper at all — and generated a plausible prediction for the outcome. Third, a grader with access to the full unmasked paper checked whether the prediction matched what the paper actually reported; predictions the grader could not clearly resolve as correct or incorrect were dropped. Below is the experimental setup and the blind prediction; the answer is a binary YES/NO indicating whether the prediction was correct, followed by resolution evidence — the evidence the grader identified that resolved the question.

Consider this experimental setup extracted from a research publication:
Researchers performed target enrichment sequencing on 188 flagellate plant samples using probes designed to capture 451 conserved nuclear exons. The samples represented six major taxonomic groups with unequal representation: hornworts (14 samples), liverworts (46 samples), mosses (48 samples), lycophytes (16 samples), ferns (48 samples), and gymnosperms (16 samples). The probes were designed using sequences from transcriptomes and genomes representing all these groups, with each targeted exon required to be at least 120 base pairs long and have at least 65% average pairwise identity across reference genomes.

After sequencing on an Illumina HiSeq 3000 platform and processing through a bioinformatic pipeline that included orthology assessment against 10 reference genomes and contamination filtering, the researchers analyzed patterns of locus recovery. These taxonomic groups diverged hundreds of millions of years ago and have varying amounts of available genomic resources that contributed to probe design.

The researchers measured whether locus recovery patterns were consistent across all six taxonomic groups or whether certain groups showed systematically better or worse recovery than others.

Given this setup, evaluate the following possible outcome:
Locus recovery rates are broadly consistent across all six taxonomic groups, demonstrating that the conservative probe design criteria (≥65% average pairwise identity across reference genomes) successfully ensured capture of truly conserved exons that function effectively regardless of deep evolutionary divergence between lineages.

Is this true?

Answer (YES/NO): NO